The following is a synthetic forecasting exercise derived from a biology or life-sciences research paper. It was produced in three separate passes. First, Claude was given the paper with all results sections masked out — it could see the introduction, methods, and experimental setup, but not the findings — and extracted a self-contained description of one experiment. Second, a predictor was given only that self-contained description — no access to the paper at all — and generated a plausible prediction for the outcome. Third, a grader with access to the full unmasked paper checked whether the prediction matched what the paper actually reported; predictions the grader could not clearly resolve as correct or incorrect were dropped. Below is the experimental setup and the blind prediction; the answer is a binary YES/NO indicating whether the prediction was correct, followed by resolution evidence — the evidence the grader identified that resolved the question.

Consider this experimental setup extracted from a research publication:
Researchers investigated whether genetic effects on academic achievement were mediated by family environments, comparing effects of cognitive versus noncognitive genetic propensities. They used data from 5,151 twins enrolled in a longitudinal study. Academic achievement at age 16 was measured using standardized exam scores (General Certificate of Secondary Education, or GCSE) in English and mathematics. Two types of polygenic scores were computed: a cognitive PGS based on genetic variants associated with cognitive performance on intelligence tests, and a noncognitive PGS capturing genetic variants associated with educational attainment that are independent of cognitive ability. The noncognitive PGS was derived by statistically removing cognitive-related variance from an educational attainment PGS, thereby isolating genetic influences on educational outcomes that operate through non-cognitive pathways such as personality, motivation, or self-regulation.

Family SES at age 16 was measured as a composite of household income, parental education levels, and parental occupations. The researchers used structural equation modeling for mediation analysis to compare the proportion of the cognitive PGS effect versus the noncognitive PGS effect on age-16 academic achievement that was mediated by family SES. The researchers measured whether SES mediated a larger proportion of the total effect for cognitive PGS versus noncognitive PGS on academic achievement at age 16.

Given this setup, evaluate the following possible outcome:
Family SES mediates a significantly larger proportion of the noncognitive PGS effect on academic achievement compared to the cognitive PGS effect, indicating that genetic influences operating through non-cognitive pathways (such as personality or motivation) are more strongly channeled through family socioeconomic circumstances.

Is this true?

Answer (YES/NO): YES